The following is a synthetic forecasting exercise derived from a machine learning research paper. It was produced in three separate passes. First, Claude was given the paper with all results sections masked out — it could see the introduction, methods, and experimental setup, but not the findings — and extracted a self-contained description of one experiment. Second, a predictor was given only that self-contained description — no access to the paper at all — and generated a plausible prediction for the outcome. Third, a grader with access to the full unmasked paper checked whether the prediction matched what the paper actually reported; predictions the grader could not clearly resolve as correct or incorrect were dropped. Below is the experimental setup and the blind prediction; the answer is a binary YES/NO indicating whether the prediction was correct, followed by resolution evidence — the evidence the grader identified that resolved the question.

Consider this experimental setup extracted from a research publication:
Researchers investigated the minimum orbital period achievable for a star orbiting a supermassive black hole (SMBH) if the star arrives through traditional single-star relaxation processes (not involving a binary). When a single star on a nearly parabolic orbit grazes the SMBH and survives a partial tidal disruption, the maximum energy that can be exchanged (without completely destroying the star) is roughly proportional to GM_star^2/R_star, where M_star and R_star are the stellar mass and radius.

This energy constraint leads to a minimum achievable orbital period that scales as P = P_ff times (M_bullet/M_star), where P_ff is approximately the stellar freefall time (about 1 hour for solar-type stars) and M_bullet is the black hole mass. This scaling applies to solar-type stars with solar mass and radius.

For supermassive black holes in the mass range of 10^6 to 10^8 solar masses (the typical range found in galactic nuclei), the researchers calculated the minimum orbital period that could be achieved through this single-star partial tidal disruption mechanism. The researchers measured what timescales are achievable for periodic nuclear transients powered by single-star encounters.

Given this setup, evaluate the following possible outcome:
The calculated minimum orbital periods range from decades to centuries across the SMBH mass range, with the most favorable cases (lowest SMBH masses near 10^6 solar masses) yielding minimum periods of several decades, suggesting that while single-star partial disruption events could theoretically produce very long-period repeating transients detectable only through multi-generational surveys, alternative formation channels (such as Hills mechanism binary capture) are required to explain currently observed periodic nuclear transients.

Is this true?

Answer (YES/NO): NO